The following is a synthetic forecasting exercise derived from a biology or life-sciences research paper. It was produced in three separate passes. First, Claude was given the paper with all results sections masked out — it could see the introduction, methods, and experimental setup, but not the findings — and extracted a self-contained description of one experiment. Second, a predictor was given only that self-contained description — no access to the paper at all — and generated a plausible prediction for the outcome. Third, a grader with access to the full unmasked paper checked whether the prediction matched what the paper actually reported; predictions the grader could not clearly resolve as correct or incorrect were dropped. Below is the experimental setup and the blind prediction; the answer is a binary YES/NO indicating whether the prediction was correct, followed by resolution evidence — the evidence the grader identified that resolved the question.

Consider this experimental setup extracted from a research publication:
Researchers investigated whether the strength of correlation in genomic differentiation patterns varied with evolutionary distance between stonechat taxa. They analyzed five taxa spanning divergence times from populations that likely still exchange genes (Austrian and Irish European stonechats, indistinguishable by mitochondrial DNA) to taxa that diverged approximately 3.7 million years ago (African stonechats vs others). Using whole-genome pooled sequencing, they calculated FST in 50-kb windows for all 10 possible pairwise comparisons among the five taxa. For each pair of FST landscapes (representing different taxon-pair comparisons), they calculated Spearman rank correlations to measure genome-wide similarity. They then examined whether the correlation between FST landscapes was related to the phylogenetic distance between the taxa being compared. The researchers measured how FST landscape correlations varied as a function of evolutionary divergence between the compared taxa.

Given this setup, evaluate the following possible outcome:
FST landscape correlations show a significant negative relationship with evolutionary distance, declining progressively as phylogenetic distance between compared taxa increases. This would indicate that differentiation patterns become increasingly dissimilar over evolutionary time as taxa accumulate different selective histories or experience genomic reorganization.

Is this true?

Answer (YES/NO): NO